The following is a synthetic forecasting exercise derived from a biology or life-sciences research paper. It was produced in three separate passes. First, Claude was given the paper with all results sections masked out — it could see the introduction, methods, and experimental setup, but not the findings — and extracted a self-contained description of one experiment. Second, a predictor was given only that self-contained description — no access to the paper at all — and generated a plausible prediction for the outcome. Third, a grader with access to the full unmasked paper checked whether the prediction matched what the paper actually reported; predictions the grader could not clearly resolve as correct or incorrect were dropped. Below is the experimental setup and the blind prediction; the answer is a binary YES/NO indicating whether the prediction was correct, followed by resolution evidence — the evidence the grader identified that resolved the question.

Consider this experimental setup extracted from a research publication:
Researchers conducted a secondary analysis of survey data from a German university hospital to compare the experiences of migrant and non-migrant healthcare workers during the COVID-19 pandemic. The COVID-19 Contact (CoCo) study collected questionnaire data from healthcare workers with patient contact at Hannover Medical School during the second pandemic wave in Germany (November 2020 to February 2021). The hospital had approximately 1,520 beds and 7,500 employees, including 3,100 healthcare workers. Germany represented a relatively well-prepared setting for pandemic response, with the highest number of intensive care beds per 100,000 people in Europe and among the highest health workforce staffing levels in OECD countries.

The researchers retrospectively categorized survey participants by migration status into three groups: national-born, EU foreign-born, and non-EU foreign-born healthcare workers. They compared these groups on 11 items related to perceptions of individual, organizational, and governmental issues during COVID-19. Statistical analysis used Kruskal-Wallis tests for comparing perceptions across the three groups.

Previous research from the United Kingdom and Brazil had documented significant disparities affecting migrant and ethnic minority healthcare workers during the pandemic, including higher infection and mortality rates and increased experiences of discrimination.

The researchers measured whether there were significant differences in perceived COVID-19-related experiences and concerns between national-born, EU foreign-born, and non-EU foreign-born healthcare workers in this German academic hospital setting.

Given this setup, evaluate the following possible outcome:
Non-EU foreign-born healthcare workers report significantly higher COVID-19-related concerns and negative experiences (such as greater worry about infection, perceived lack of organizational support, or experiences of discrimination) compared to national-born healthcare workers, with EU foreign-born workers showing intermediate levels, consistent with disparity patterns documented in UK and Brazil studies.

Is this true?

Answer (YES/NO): NO